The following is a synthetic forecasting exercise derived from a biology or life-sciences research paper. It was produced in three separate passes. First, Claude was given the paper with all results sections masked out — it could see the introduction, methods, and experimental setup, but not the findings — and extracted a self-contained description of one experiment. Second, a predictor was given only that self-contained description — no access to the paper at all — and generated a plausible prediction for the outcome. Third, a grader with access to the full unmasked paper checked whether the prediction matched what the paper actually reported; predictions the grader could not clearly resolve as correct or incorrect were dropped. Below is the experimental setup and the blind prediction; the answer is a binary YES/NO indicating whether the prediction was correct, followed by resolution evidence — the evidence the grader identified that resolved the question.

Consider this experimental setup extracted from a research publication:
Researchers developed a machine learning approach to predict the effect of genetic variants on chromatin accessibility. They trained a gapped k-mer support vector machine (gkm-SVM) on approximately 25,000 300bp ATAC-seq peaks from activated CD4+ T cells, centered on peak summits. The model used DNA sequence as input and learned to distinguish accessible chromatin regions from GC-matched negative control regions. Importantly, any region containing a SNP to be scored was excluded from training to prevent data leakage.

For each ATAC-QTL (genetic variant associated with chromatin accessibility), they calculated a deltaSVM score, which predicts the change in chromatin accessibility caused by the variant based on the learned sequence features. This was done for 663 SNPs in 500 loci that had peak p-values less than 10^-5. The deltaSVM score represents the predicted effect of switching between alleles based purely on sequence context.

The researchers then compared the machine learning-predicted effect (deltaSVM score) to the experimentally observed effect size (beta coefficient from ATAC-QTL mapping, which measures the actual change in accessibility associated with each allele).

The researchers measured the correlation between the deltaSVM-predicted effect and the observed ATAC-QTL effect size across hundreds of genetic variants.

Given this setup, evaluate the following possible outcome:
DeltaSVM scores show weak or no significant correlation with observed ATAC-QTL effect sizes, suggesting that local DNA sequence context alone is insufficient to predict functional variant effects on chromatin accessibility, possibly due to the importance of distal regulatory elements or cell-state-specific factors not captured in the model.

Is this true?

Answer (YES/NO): NO